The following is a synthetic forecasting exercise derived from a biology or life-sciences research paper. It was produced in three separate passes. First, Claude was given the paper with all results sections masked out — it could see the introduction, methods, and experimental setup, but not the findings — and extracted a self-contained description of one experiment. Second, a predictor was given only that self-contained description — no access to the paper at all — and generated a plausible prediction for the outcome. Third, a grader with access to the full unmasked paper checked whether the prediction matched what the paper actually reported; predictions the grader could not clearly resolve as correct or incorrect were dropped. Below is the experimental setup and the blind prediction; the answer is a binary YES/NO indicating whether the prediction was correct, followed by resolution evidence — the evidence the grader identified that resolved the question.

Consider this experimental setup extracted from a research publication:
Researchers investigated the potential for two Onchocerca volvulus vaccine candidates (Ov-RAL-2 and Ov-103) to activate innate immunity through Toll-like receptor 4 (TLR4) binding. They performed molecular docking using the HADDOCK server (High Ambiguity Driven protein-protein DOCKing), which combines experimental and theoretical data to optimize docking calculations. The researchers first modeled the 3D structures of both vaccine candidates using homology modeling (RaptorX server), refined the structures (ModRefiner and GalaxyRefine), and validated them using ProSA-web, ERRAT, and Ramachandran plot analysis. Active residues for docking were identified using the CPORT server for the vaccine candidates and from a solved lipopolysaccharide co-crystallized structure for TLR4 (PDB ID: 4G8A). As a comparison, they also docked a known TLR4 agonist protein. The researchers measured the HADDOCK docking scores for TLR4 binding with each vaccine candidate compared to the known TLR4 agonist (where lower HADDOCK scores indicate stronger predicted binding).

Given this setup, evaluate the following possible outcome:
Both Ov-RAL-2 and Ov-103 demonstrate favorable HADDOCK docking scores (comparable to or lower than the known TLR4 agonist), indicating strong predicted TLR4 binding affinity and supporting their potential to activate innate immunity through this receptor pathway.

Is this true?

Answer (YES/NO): NO